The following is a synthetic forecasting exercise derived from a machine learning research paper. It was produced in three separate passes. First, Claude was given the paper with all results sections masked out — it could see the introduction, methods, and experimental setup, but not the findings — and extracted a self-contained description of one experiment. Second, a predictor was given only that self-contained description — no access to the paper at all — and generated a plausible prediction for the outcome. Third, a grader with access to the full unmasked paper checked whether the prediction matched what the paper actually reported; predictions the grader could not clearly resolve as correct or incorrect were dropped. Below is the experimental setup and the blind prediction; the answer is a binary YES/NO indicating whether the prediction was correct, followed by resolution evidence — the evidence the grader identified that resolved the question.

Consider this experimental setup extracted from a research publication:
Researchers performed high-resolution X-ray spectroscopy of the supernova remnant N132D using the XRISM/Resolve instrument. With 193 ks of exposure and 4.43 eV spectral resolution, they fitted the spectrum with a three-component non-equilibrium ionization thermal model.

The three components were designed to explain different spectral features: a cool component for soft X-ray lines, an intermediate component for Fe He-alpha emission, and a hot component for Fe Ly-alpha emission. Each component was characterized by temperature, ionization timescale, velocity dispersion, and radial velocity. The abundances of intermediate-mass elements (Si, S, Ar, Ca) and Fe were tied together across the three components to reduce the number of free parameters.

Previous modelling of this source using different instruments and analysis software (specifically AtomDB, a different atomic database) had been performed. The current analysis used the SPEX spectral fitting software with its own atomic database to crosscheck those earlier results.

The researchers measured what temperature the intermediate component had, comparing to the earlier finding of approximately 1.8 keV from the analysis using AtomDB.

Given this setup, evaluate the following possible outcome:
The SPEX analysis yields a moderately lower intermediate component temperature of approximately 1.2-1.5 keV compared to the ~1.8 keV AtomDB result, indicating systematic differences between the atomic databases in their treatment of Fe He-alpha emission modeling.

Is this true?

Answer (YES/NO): NO